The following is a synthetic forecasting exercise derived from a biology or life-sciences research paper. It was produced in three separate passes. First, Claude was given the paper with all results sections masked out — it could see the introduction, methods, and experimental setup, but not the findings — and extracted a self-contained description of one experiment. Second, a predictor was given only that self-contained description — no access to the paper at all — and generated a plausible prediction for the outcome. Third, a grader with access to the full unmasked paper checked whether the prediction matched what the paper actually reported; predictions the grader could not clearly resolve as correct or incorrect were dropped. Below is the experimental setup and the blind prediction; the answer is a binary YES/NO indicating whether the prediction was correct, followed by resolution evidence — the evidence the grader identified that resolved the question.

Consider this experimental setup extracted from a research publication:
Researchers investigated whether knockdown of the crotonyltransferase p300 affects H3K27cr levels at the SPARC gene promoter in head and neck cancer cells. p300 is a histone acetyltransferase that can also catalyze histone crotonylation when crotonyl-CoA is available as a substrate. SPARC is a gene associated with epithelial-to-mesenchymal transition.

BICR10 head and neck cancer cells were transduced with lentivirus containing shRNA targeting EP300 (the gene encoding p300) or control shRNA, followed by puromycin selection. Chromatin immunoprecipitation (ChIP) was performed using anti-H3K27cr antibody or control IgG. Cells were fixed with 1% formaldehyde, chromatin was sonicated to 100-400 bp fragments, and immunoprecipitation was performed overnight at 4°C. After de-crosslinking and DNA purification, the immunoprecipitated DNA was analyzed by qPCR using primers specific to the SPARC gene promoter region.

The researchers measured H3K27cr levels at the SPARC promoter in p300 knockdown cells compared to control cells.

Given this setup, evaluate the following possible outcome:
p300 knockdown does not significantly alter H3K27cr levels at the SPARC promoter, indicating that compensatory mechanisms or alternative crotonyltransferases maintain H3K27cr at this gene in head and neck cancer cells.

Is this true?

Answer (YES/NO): NO